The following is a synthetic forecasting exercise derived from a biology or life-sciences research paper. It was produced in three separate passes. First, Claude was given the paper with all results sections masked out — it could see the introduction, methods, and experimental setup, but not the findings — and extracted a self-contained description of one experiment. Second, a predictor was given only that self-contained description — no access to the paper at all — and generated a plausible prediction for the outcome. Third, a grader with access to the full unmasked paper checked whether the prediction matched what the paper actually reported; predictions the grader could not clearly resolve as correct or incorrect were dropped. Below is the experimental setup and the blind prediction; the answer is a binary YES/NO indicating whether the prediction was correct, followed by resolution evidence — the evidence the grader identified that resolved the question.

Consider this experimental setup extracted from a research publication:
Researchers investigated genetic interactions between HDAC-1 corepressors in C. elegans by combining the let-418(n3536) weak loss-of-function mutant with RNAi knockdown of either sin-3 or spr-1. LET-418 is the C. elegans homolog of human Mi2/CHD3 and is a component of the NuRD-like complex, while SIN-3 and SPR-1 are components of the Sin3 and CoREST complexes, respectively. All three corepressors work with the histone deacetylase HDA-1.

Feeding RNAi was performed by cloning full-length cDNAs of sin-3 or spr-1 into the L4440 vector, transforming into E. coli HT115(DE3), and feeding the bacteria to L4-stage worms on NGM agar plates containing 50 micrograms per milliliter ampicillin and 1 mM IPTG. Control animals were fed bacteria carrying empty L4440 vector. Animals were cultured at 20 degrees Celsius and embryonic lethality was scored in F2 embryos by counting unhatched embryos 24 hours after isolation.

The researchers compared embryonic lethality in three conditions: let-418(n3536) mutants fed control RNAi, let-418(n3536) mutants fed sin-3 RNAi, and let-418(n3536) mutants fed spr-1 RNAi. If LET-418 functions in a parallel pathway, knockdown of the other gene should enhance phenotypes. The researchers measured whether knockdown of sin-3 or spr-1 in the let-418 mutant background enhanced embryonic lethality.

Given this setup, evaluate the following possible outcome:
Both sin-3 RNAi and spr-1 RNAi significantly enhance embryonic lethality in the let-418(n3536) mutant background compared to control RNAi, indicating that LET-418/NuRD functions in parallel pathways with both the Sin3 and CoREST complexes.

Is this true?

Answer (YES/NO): YES